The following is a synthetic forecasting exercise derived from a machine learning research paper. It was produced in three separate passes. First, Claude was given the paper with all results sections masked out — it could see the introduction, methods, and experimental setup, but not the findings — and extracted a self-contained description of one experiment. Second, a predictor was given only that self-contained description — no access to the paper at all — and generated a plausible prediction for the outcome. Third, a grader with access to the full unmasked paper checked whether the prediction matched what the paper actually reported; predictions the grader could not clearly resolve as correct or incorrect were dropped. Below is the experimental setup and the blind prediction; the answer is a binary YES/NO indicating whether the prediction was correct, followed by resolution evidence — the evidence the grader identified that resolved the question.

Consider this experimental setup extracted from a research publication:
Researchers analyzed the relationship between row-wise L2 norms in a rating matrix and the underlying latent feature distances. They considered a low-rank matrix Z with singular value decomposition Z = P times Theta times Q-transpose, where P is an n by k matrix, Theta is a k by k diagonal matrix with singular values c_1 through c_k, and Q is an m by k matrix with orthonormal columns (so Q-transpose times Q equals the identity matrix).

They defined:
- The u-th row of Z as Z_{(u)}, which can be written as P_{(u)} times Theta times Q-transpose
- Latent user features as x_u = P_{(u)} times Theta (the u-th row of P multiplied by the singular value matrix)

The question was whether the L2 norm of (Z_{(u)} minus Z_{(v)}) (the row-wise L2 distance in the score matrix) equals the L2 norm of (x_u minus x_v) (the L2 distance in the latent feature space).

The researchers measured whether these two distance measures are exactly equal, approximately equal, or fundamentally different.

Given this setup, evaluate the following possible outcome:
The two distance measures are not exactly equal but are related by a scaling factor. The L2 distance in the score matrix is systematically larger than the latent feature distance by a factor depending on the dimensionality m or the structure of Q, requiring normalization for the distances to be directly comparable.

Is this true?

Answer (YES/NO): NO